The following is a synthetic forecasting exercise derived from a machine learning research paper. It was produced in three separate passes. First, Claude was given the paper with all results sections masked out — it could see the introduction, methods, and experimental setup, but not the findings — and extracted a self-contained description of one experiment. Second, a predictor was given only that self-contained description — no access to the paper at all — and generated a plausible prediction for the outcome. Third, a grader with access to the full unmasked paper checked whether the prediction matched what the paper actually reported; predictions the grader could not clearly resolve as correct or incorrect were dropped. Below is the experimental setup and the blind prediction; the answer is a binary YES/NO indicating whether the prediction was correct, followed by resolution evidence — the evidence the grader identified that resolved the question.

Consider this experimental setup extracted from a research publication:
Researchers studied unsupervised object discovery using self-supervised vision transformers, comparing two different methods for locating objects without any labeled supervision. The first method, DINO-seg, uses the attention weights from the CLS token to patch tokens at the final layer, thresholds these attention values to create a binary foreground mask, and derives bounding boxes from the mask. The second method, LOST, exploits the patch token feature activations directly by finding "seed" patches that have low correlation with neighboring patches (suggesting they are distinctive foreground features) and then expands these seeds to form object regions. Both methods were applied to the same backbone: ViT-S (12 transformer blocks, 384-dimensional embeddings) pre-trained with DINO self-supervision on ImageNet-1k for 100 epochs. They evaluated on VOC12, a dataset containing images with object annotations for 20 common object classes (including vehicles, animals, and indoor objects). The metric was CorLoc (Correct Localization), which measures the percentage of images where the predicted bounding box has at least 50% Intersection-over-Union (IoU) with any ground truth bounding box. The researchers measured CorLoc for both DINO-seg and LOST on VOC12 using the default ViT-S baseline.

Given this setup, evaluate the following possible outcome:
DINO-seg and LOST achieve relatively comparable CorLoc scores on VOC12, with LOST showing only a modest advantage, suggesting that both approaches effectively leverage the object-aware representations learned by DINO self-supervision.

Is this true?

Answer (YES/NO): NO